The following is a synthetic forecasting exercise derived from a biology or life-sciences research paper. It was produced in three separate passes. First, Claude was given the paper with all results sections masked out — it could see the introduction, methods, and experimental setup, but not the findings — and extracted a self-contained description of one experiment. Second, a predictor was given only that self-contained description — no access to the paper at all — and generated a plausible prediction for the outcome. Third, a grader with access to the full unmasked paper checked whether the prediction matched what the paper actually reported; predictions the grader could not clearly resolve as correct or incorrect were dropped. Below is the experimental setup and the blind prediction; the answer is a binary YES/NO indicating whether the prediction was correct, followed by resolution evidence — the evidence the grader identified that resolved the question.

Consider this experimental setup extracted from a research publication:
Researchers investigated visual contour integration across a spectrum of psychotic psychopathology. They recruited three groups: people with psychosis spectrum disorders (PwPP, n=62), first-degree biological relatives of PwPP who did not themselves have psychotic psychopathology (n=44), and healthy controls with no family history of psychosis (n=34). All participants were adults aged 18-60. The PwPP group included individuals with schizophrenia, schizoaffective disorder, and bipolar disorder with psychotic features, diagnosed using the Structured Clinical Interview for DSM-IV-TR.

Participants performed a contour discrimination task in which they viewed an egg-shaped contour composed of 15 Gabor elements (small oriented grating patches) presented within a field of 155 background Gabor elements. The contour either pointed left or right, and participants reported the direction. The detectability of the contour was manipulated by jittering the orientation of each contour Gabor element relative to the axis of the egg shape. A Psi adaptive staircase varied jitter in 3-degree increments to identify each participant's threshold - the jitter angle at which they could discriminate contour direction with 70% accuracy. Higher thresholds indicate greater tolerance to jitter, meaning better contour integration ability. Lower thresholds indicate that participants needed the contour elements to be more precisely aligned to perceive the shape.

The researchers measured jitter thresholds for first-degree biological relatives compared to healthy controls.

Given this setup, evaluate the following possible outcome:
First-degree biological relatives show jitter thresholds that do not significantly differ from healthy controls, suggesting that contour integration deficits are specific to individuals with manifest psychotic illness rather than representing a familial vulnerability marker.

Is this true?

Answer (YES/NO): YES